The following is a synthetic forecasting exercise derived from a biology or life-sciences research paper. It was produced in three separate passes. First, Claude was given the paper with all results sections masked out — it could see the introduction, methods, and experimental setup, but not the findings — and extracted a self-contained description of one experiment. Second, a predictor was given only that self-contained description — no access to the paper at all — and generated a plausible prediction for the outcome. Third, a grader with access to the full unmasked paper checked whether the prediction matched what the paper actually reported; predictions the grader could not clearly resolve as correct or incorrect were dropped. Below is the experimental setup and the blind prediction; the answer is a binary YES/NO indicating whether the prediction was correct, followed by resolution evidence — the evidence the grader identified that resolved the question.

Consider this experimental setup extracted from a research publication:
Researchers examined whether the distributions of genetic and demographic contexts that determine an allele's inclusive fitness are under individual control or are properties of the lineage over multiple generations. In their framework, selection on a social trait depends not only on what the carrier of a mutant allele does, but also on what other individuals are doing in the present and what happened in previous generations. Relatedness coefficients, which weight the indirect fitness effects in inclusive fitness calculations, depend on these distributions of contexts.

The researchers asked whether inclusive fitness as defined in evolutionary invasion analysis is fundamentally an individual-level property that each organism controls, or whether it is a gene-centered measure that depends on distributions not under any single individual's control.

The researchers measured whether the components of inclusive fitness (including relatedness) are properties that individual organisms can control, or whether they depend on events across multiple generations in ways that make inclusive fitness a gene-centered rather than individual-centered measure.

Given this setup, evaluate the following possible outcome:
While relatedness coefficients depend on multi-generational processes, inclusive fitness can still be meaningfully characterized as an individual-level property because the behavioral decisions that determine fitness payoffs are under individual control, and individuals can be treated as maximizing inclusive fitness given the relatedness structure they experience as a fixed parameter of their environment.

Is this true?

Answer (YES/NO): NO